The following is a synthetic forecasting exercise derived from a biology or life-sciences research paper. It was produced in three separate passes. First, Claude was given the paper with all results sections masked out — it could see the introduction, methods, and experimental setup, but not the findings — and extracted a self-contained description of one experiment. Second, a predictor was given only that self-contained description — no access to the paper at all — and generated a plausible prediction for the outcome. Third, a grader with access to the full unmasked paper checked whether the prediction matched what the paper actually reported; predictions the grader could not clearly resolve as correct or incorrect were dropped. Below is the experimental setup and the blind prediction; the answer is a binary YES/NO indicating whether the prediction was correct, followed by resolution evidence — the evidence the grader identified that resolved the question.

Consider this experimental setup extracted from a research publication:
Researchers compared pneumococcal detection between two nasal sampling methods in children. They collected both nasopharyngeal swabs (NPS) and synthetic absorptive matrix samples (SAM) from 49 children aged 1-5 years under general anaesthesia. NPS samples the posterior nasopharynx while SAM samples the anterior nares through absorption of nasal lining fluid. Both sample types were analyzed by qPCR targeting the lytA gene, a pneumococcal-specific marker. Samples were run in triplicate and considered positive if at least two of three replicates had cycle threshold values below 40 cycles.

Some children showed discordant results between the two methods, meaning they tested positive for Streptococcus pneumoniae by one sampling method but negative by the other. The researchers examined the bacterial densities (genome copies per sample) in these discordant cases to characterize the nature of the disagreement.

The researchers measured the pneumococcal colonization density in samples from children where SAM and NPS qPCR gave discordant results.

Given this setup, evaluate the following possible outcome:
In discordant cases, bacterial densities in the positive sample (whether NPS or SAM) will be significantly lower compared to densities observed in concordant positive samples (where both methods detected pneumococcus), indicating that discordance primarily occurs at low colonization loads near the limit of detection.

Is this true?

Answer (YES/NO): YES